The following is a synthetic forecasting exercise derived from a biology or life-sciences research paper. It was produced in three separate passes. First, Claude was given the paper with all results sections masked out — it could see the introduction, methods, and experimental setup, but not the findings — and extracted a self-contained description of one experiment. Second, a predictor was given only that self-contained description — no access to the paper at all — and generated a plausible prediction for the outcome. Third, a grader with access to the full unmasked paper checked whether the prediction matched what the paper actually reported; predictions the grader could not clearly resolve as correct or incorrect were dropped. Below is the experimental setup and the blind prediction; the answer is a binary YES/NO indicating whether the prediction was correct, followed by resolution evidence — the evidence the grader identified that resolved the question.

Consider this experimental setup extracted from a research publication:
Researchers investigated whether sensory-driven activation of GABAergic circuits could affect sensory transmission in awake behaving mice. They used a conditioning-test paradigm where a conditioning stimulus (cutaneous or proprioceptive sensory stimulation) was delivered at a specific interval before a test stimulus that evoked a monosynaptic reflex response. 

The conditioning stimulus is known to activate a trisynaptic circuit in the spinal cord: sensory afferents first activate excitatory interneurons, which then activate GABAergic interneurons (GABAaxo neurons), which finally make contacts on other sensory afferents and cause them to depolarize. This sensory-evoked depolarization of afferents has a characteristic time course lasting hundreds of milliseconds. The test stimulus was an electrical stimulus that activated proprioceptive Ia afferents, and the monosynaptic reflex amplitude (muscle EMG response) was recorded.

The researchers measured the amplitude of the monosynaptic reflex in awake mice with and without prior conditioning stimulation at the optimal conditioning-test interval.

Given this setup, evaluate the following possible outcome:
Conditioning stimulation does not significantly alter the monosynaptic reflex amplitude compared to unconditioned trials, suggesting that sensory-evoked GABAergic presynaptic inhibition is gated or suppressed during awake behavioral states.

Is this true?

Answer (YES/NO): NO